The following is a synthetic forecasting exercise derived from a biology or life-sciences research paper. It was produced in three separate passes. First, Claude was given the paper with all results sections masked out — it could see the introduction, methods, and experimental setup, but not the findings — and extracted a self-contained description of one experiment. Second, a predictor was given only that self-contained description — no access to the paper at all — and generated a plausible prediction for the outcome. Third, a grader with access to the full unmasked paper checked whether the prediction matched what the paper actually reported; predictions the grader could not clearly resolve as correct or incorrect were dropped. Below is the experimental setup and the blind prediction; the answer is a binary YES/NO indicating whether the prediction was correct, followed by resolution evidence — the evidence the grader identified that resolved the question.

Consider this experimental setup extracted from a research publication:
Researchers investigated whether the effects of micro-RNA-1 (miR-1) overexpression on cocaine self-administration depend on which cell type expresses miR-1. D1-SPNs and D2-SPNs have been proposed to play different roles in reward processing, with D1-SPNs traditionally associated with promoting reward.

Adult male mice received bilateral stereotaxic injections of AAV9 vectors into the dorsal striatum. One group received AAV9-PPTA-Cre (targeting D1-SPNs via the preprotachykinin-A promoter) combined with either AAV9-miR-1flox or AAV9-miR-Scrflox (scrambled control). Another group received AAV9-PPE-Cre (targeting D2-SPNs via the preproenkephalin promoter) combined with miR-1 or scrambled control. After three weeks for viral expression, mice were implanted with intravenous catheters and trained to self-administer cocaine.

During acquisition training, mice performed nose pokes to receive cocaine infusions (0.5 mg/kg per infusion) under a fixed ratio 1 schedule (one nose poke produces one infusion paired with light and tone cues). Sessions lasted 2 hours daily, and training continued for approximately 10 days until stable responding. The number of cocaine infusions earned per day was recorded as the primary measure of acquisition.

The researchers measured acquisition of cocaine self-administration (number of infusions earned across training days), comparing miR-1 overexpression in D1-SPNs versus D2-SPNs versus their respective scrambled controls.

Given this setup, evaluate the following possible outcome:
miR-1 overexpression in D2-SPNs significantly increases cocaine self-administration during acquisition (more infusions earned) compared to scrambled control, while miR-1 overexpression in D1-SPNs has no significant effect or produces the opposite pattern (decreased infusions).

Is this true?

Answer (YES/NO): NO